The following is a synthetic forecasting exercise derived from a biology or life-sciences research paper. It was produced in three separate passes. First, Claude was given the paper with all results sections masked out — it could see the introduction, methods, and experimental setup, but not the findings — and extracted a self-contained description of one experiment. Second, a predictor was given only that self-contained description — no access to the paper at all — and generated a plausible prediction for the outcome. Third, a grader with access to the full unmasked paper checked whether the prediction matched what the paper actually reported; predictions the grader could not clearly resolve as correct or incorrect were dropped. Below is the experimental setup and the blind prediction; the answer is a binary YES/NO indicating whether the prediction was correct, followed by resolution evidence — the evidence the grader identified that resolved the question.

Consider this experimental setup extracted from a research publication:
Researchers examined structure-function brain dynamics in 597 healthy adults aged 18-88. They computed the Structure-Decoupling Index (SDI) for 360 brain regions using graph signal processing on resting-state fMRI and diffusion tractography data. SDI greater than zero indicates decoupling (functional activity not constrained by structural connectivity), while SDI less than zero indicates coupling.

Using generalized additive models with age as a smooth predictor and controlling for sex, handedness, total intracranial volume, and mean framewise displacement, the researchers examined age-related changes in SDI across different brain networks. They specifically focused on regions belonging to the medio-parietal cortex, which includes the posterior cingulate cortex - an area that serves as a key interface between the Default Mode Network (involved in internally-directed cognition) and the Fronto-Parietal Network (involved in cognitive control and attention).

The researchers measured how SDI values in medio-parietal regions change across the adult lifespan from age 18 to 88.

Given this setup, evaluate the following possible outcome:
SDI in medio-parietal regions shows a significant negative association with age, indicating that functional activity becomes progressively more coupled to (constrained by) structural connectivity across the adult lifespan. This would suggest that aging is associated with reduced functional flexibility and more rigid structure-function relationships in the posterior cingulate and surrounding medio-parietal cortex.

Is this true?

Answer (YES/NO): NO